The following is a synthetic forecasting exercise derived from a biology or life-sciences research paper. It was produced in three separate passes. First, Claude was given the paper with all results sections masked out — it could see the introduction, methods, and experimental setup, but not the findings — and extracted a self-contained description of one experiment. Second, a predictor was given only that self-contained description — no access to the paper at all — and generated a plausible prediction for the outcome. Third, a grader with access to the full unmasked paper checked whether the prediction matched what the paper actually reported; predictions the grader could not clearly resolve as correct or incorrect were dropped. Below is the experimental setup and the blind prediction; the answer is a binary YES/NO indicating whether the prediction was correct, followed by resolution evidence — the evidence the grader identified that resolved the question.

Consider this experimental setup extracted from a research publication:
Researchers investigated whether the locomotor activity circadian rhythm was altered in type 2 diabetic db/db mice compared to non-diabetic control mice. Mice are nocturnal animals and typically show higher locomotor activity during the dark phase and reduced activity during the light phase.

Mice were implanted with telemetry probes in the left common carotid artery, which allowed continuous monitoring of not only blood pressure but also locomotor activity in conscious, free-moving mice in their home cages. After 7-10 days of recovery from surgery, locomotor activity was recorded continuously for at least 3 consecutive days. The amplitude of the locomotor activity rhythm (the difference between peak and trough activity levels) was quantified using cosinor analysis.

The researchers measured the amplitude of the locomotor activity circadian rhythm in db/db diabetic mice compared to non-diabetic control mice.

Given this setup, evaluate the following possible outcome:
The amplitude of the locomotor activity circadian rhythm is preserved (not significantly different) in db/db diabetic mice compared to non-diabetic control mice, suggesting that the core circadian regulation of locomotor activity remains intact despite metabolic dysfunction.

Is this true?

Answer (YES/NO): NO